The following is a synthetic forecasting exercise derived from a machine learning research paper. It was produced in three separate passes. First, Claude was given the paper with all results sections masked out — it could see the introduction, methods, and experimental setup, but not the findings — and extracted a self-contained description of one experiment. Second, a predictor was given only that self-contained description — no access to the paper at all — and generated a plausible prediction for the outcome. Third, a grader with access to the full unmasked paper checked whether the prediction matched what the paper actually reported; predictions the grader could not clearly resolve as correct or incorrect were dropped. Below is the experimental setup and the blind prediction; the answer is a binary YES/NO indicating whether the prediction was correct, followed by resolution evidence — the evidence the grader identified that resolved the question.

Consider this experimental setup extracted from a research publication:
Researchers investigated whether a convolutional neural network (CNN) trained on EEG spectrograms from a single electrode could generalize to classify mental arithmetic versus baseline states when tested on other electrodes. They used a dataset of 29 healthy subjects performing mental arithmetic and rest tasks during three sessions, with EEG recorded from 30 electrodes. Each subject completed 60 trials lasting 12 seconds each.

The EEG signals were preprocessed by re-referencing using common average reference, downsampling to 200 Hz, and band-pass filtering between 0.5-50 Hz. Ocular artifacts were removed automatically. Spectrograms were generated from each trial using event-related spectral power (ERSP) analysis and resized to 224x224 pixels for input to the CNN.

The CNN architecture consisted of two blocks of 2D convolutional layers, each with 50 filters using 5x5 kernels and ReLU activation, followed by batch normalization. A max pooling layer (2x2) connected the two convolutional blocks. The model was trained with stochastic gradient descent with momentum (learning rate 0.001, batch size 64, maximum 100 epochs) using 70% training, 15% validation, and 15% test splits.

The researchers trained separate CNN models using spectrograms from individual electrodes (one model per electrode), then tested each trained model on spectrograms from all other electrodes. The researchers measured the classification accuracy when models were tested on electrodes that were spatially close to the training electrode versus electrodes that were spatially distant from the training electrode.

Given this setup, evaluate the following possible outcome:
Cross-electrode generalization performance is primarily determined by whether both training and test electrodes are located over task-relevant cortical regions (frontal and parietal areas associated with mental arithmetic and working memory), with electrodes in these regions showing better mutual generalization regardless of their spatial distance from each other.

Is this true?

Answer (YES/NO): NO